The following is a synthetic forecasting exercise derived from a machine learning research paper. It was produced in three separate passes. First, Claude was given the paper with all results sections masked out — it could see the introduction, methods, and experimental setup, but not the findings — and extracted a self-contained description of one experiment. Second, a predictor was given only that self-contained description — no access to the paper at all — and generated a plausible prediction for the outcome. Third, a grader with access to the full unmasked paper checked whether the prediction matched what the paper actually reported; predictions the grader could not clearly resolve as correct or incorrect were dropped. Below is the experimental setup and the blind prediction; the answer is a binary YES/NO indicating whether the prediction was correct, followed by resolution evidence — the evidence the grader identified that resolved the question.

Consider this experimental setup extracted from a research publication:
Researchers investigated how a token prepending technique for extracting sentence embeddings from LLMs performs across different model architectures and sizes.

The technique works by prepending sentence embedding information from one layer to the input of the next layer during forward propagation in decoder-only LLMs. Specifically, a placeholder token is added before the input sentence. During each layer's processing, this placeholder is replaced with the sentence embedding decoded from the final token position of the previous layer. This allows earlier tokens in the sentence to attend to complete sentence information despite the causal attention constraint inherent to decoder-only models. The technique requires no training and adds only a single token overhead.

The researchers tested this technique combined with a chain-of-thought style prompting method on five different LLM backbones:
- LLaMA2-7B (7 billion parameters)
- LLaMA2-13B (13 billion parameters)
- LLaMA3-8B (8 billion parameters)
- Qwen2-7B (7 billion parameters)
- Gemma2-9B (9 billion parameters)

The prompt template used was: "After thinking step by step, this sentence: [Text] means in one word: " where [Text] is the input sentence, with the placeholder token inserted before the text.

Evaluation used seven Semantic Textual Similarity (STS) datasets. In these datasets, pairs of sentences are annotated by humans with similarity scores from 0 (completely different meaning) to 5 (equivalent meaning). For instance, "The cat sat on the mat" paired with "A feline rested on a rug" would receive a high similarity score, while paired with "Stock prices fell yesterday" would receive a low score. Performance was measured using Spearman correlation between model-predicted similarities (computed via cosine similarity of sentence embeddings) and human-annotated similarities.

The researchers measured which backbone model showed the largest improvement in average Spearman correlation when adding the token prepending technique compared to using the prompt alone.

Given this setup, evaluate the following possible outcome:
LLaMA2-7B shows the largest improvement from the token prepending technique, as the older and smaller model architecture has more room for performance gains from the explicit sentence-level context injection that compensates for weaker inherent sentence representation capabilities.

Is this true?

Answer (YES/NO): NO